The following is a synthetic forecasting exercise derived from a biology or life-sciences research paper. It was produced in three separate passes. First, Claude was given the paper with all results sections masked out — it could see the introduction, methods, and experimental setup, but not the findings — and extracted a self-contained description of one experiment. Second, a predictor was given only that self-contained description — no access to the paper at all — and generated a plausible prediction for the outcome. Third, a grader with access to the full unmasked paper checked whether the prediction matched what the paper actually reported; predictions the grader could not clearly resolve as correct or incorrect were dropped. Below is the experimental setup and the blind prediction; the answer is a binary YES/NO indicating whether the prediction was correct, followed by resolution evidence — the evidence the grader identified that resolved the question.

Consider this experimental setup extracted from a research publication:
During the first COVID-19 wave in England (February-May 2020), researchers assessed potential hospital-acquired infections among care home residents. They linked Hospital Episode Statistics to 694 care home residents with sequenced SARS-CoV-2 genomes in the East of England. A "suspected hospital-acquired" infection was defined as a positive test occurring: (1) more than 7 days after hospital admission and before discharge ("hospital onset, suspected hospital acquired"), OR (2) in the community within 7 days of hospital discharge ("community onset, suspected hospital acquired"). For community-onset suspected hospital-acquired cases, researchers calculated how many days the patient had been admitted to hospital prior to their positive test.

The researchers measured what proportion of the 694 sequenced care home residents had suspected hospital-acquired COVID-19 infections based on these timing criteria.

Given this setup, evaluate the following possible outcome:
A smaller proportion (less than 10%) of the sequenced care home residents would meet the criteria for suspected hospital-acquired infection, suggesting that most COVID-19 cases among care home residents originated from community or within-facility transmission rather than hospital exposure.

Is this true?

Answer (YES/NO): YES